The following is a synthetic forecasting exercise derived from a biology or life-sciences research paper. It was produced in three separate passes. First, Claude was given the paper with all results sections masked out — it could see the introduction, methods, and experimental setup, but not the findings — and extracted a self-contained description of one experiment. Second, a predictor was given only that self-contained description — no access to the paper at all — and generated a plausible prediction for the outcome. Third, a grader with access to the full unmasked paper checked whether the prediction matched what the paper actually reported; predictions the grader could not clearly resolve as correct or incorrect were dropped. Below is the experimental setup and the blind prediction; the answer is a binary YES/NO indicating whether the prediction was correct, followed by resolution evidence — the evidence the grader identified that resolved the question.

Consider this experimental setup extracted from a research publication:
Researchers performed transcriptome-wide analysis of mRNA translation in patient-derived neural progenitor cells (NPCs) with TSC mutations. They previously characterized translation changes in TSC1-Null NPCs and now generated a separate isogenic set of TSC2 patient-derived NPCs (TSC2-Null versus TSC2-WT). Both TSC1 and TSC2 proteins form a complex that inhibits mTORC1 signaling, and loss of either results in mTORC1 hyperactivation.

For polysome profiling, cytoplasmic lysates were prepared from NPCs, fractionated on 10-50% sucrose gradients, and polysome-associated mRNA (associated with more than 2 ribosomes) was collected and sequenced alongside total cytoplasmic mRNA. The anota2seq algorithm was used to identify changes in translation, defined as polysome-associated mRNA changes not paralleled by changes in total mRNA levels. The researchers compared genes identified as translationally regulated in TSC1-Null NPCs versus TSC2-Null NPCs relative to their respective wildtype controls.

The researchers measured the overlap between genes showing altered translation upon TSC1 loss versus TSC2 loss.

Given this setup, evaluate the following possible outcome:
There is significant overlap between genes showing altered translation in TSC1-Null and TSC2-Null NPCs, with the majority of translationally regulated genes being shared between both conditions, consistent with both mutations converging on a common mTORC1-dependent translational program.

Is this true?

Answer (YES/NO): YES